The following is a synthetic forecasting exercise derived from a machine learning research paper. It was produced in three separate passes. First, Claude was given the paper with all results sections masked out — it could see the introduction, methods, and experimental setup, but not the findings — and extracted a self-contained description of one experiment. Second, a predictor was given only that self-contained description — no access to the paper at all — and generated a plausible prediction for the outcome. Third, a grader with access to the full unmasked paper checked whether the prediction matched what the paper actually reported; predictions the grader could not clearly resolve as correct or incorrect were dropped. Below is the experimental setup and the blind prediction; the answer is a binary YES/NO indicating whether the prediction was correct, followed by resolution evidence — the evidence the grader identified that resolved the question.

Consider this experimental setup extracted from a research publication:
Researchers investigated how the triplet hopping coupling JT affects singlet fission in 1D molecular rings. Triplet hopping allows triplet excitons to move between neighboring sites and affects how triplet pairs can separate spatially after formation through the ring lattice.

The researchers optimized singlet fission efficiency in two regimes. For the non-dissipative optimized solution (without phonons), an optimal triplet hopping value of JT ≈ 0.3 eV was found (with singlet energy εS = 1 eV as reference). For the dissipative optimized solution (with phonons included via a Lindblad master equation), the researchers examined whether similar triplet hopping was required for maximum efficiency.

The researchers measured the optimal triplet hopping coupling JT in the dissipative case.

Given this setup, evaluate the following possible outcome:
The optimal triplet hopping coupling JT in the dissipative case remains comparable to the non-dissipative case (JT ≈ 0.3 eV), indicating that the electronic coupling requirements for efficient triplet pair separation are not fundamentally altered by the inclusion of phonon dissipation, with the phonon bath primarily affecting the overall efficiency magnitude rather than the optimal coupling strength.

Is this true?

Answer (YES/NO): NO